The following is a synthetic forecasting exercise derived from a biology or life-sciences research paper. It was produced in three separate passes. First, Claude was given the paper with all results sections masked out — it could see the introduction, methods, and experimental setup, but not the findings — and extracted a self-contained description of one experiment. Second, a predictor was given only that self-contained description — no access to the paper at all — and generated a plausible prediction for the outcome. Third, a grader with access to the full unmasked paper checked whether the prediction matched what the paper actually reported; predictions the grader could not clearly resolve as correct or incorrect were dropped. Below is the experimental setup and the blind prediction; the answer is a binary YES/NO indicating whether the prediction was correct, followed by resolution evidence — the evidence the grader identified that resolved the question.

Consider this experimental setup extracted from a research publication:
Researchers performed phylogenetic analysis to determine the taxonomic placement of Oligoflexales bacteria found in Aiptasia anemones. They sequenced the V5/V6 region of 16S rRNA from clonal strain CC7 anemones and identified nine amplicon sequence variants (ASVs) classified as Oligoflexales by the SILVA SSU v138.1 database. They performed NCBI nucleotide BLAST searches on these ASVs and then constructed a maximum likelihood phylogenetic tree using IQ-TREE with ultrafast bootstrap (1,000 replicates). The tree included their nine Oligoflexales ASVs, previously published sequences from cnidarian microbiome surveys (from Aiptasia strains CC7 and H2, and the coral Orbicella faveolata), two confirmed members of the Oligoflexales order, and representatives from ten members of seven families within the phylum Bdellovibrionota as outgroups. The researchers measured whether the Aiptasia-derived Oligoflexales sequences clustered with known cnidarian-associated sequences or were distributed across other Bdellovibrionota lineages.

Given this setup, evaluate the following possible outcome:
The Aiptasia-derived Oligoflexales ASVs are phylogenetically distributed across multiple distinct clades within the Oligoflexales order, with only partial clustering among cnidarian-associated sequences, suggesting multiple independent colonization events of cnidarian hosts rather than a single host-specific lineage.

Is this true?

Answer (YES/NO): NO